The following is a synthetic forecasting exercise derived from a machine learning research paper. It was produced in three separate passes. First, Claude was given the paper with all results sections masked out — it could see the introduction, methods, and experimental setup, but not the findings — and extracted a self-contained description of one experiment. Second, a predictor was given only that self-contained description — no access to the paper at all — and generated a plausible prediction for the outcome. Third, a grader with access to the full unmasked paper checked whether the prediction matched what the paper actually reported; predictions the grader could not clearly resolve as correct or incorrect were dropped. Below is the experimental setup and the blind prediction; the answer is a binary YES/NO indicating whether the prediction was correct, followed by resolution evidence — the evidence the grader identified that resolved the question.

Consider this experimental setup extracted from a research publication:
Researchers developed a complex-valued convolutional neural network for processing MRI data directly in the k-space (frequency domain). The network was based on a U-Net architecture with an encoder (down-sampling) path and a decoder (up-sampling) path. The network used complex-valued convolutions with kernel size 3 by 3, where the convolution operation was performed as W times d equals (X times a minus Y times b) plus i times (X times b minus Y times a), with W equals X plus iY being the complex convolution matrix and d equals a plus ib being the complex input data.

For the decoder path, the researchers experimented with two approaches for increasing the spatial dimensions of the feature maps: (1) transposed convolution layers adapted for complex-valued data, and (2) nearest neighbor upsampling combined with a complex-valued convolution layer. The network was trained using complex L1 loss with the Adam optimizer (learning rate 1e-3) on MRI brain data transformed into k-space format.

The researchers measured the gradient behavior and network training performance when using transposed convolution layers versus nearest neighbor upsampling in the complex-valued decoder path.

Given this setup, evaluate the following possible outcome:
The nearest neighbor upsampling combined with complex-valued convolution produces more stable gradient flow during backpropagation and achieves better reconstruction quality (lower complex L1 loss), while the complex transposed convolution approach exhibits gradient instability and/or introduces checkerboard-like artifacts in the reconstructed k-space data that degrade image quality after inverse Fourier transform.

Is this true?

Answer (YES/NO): NO